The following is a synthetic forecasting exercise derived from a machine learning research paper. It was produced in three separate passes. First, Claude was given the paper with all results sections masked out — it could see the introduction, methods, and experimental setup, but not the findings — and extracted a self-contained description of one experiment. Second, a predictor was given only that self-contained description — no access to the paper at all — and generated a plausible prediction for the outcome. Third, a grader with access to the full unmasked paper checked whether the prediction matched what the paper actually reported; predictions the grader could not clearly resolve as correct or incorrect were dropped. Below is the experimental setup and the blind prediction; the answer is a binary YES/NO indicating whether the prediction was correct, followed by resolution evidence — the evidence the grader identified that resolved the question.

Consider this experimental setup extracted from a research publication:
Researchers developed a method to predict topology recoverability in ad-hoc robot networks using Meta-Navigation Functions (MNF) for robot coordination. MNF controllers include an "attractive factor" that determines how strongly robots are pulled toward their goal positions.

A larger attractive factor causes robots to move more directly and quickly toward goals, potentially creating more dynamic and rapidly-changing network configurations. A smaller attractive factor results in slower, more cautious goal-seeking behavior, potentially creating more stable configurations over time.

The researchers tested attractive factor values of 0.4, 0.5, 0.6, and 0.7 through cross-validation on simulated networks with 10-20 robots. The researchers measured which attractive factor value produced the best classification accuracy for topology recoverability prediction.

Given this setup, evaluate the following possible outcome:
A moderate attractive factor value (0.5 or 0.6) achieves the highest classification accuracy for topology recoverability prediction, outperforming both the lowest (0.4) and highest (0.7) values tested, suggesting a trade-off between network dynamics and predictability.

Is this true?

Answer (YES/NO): YES